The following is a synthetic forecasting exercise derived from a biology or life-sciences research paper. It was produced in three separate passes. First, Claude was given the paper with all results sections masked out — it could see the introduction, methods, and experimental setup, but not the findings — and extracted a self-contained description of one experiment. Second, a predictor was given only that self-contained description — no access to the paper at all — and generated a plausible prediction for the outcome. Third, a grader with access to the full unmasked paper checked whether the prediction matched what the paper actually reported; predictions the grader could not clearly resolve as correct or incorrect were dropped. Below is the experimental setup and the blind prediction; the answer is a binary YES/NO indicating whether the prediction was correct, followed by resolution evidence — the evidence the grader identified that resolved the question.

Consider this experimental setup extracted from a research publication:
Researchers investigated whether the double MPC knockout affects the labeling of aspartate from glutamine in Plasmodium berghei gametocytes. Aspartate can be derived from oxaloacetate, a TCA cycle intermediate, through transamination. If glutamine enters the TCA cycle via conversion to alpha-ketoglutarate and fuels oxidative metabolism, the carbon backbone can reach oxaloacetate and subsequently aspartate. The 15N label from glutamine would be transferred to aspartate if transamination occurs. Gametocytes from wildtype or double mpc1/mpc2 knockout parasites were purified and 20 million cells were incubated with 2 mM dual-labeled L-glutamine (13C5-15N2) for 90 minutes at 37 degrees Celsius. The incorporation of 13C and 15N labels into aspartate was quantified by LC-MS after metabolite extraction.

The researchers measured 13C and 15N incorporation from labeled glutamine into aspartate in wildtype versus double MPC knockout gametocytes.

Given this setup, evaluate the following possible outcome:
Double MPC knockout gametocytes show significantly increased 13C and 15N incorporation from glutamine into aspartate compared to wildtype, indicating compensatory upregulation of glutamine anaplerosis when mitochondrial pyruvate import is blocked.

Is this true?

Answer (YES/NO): YES